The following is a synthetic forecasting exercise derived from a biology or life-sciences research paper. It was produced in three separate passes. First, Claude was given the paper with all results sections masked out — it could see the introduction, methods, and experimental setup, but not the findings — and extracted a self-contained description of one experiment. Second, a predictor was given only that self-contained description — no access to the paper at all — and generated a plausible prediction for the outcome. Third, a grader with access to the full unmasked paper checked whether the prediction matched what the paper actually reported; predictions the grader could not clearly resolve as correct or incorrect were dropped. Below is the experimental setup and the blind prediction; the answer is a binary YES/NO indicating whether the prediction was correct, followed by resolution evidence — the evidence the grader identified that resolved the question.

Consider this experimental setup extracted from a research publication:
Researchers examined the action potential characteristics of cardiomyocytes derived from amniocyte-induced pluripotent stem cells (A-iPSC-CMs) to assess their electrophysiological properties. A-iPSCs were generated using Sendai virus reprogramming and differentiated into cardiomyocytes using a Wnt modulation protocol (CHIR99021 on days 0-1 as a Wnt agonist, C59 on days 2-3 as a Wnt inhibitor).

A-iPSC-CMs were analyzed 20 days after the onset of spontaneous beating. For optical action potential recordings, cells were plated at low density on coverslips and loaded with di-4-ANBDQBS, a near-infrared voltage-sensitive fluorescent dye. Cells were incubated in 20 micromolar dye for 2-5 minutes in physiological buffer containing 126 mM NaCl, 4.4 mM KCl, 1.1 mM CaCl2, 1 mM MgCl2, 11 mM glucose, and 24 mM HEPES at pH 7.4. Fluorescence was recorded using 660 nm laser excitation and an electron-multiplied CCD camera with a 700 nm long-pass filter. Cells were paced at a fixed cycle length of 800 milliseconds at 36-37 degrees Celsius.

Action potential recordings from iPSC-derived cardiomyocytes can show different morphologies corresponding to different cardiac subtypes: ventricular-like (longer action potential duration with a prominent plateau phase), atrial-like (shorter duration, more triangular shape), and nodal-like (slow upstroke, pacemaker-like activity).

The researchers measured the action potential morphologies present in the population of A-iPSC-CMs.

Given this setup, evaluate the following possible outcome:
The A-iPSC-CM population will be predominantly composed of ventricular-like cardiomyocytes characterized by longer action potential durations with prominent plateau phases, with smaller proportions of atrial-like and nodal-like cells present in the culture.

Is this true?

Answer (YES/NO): NO